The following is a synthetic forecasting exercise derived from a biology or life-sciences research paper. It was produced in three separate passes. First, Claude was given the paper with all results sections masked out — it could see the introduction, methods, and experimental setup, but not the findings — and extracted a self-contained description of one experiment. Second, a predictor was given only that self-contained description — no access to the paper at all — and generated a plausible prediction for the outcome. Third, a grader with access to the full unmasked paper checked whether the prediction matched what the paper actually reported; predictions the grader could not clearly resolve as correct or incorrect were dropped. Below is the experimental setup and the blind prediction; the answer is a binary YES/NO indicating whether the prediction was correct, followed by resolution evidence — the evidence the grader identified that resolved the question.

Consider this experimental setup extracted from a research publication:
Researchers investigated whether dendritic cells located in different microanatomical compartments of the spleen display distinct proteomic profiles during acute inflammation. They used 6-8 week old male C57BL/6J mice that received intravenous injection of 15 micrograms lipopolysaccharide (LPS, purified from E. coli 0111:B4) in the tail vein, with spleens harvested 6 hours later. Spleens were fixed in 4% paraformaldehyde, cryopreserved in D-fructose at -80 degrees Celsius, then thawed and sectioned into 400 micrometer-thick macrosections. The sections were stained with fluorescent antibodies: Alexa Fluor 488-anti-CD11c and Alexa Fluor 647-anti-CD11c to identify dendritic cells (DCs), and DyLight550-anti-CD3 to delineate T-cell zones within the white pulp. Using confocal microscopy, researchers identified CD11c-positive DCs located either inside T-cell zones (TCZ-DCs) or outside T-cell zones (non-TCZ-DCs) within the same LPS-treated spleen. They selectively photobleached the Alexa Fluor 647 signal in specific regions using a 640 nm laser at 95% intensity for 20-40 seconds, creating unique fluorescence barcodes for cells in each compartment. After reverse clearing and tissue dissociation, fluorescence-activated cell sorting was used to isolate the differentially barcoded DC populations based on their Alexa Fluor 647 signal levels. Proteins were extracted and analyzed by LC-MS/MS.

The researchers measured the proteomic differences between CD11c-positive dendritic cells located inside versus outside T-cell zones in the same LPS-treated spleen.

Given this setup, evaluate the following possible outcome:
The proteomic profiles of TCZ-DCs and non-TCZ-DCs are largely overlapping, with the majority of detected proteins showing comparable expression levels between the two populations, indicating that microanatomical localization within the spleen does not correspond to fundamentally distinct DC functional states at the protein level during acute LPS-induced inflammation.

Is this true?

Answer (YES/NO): NO